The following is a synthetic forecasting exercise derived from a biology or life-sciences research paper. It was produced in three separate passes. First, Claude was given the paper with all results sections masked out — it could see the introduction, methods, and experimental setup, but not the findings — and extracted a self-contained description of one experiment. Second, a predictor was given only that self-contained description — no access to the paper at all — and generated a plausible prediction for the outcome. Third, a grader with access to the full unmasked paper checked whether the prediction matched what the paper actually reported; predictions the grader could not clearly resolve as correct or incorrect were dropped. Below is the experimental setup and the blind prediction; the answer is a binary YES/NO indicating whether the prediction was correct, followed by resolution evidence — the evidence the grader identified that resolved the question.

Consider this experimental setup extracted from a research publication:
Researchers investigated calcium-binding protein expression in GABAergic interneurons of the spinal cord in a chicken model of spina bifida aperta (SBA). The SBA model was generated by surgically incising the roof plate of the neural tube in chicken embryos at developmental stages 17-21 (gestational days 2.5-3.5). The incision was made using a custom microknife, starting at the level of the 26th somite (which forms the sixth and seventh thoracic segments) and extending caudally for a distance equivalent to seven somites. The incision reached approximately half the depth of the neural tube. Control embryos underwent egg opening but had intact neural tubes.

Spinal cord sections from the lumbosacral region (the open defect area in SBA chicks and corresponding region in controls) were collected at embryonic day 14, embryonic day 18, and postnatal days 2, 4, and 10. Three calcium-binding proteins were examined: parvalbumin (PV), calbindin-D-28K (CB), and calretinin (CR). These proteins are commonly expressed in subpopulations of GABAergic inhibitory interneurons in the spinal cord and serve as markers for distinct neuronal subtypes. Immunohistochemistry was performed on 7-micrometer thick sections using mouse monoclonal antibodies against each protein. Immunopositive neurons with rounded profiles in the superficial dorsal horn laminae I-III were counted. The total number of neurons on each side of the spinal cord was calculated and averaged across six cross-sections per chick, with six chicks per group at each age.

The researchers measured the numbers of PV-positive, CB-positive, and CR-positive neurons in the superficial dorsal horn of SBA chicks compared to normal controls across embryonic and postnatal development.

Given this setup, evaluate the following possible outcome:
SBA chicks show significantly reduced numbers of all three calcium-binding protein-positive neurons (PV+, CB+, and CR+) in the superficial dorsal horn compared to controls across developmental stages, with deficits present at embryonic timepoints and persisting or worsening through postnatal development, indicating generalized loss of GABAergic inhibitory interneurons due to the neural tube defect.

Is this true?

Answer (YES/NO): NO